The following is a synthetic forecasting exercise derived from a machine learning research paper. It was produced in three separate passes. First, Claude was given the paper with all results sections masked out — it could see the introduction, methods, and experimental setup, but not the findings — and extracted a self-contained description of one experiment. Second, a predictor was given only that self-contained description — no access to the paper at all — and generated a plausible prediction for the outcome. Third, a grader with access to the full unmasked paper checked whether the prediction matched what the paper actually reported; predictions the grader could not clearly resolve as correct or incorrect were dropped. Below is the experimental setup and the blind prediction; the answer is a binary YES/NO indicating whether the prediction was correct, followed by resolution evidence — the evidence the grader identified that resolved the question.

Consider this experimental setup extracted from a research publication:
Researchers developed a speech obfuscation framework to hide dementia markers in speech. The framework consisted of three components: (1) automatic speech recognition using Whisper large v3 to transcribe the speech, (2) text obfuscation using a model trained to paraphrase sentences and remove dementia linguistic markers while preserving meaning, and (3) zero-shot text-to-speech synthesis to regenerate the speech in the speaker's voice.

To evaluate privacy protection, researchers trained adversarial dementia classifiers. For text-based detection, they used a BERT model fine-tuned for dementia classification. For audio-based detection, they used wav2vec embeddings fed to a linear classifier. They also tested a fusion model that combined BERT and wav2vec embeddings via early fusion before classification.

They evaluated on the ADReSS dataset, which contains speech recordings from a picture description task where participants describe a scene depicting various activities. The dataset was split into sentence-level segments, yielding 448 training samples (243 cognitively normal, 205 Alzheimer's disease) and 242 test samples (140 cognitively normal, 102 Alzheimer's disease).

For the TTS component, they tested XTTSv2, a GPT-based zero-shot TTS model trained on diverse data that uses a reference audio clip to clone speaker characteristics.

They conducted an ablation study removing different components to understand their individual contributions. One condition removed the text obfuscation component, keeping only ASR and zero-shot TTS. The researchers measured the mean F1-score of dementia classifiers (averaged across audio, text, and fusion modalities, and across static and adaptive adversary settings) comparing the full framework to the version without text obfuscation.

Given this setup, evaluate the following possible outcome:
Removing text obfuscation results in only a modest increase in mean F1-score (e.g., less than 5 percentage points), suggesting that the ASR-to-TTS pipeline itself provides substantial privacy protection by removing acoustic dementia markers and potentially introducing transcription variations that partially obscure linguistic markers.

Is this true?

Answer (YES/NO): NO